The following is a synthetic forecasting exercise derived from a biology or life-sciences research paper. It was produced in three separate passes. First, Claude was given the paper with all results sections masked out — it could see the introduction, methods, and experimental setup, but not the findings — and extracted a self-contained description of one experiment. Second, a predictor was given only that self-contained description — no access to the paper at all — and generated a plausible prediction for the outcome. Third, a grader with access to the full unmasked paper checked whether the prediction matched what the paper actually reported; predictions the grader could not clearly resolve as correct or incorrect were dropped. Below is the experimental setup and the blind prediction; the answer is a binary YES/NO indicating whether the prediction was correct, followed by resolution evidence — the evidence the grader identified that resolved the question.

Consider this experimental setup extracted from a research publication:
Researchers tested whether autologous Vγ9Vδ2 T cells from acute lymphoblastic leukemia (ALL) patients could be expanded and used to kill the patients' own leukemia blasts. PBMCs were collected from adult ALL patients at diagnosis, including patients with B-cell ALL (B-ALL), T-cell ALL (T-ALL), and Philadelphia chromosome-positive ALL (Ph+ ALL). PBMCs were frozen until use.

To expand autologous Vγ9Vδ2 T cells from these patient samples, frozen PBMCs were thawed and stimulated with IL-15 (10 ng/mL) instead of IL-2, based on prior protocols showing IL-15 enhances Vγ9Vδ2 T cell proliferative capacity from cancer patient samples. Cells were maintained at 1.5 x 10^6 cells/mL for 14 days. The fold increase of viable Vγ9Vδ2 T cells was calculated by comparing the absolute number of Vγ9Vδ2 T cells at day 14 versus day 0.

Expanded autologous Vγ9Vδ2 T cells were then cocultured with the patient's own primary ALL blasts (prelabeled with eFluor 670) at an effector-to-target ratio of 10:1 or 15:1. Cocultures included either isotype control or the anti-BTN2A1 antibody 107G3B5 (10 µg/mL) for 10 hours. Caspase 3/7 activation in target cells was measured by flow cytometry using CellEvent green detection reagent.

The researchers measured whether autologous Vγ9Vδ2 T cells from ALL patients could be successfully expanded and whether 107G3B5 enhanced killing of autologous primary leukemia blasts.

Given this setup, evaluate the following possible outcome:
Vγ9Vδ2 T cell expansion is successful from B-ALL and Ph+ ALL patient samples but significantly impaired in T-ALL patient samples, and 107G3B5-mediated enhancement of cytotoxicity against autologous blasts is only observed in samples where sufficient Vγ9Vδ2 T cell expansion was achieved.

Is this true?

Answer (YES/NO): NO